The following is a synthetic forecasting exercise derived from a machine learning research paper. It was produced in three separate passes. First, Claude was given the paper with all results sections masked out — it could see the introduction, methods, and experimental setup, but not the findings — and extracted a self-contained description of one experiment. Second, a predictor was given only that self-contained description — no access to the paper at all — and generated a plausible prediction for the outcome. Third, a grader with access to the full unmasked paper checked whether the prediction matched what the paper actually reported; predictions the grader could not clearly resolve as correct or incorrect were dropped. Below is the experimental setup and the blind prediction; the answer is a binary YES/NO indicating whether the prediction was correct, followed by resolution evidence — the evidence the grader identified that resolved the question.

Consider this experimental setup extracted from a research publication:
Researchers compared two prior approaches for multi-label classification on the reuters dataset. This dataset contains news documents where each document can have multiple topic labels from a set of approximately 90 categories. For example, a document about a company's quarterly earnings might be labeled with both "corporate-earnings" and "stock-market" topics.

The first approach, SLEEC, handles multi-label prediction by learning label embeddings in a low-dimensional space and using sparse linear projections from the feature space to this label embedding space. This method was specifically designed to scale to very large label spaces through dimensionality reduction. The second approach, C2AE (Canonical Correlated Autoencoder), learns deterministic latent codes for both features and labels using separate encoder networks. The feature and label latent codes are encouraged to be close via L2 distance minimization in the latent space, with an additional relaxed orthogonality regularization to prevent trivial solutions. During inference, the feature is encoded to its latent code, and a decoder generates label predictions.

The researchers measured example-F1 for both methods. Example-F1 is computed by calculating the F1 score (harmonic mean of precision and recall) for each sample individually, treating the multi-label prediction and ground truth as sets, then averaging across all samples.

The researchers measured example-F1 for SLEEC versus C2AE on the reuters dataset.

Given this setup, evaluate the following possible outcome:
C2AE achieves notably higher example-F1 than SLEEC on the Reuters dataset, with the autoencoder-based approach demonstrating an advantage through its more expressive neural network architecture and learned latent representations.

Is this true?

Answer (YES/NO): NO